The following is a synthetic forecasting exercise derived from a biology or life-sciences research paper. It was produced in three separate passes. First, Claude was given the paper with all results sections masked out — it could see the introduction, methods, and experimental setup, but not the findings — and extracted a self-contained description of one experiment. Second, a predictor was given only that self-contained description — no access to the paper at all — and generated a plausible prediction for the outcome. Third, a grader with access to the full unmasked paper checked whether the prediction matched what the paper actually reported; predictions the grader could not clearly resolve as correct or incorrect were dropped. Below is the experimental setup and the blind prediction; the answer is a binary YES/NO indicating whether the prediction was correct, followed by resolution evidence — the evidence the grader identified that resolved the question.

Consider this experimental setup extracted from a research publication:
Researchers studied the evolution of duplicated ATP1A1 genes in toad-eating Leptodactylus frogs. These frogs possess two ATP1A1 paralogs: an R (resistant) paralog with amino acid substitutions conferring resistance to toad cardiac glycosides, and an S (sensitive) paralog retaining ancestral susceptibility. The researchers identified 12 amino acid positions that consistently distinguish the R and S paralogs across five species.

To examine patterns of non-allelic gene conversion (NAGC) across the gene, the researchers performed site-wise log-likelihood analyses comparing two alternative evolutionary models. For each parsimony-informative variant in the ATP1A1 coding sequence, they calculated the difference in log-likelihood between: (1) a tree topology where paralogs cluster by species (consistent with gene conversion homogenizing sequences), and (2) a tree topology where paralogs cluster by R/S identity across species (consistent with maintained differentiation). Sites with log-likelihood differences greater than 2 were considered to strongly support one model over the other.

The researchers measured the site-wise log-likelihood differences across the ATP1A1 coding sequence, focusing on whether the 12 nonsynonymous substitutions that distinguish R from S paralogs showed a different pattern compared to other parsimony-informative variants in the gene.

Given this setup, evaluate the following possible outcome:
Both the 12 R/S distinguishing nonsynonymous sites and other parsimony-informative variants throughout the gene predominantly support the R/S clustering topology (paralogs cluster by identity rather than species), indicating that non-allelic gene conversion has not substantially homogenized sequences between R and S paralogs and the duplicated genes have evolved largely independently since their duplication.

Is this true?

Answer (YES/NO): NO